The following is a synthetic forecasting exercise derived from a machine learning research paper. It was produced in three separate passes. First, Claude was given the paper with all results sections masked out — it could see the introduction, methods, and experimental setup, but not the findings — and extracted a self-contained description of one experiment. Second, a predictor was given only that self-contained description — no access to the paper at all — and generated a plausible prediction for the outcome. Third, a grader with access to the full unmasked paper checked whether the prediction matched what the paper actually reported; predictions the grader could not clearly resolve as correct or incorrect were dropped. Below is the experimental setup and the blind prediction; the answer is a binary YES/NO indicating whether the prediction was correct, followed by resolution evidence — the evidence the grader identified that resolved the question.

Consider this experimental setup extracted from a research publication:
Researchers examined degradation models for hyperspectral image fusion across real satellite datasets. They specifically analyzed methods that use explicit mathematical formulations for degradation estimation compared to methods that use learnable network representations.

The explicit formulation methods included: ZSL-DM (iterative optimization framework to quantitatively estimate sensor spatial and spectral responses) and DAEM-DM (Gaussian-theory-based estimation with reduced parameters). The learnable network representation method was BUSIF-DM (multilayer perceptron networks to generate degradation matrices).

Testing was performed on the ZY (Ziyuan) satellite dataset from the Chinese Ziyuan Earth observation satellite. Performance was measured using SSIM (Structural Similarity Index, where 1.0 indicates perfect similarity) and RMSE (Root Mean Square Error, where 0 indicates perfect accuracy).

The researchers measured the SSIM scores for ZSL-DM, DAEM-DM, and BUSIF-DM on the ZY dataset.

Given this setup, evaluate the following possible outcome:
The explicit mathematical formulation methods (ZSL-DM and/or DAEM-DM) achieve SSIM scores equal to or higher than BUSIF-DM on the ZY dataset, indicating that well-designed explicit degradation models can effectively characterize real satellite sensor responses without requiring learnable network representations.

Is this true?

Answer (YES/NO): YES